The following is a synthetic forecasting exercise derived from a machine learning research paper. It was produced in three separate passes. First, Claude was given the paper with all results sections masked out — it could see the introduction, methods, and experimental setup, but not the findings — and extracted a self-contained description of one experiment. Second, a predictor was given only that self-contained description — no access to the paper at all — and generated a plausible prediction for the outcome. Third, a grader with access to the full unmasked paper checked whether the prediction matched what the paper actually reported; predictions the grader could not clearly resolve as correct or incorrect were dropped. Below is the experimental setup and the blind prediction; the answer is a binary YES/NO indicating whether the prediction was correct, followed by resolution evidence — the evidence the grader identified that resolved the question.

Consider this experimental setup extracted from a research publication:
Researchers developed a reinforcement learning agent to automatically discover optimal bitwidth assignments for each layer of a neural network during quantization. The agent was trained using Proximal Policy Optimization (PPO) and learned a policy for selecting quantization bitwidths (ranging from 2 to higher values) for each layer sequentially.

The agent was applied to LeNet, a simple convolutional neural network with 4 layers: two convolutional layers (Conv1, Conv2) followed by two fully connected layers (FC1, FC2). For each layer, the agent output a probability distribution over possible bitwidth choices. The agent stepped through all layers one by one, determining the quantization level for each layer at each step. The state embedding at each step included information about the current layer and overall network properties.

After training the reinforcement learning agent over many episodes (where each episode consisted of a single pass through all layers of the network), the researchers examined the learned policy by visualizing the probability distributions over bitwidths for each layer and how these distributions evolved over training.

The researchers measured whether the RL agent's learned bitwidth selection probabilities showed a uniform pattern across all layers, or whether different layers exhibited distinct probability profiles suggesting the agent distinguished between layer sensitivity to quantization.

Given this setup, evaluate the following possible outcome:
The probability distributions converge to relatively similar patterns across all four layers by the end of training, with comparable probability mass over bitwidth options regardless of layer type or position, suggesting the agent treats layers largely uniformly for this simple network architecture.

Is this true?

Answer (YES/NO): NO